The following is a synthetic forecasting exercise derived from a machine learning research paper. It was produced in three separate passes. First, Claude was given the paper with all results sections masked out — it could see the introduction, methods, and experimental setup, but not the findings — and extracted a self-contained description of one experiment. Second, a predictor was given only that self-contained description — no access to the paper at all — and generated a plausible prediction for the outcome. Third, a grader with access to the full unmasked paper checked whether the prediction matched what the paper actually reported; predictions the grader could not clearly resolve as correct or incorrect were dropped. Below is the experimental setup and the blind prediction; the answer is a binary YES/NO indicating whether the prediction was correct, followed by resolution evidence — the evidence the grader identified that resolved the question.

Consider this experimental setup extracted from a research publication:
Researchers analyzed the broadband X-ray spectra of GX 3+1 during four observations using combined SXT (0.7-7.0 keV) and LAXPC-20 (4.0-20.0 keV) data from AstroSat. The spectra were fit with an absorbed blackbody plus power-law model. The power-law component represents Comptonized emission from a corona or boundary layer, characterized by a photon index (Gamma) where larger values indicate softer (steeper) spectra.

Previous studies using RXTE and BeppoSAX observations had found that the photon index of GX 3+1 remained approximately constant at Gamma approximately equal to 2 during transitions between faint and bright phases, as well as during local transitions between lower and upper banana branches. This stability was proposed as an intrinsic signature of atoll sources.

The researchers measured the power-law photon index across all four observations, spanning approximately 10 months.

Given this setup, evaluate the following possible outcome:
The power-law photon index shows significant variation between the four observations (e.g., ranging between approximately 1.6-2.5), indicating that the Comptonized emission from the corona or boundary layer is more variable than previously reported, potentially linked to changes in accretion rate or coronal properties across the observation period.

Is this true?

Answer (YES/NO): NO